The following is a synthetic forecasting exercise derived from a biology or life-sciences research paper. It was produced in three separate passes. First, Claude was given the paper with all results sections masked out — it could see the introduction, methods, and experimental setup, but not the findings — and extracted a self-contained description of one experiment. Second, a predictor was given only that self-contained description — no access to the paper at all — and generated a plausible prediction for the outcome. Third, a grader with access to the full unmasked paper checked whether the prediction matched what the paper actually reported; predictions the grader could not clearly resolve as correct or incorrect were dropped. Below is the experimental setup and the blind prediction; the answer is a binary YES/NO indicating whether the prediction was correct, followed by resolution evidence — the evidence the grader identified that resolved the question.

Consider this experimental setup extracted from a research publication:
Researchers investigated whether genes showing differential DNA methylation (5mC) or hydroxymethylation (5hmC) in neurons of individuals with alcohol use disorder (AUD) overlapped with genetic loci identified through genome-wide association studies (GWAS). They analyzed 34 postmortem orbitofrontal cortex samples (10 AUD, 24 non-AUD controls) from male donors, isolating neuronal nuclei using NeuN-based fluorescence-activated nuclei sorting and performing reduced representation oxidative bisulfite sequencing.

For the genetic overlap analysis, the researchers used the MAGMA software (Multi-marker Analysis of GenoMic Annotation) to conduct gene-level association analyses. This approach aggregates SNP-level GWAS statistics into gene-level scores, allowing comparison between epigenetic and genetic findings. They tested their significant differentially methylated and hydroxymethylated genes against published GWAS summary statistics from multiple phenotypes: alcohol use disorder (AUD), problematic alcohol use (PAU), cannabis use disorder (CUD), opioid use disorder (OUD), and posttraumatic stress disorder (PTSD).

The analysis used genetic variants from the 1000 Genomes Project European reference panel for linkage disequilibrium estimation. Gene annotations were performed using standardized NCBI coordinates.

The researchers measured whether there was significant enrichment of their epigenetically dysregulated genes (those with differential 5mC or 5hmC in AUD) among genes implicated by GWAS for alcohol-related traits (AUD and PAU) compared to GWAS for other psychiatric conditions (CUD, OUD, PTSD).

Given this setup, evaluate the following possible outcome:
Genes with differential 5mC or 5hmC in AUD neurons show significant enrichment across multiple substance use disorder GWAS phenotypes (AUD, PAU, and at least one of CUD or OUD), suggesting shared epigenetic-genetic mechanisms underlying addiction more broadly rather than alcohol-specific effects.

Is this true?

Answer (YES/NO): NO